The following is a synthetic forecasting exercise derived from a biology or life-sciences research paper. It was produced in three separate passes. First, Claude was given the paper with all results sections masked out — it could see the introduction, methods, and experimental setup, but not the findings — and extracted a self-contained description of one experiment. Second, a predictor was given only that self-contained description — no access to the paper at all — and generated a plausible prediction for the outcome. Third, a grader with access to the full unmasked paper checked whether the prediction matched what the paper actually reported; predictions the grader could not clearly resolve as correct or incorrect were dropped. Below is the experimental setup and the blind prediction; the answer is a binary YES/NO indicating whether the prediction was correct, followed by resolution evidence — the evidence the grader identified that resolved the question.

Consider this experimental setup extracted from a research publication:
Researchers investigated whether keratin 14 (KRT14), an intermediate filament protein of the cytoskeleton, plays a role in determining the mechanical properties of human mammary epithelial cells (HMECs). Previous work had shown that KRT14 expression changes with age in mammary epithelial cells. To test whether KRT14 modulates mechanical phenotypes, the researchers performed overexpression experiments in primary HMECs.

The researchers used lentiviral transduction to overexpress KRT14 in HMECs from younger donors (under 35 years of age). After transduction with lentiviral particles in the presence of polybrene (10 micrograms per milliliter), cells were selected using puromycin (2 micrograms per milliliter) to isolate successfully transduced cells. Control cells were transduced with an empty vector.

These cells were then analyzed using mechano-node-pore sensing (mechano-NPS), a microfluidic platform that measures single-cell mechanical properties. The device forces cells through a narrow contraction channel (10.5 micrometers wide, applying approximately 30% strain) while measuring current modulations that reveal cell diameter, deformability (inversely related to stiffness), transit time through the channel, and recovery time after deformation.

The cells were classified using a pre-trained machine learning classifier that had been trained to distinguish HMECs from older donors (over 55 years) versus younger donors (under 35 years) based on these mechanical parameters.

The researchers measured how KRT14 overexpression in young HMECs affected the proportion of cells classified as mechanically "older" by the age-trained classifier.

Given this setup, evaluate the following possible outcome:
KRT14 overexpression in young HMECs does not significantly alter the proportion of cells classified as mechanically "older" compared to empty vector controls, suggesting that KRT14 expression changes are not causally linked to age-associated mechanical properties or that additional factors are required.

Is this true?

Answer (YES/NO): NO